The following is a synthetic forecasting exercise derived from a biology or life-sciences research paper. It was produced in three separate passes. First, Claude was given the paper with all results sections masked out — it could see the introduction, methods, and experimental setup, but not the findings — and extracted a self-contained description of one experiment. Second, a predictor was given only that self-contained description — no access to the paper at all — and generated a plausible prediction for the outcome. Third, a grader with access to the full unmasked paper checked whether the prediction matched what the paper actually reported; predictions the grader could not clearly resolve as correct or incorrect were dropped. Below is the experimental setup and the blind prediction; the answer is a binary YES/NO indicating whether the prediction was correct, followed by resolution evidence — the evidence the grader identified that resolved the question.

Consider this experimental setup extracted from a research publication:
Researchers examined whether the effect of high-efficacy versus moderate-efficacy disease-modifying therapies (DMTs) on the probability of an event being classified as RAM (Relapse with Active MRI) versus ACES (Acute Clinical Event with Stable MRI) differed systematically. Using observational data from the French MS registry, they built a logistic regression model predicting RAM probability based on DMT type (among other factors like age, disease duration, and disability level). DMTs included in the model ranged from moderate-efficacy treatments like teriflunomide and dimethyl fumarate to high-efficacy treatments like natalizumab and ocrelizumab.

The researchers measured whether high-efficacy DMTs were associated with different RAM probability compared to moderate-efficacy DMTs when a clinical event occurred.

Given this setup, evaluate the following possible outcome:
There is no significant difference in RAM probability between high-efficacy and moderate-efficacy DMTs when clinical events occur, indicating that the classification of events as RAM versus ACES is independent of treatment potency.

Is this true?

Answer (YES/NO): NO